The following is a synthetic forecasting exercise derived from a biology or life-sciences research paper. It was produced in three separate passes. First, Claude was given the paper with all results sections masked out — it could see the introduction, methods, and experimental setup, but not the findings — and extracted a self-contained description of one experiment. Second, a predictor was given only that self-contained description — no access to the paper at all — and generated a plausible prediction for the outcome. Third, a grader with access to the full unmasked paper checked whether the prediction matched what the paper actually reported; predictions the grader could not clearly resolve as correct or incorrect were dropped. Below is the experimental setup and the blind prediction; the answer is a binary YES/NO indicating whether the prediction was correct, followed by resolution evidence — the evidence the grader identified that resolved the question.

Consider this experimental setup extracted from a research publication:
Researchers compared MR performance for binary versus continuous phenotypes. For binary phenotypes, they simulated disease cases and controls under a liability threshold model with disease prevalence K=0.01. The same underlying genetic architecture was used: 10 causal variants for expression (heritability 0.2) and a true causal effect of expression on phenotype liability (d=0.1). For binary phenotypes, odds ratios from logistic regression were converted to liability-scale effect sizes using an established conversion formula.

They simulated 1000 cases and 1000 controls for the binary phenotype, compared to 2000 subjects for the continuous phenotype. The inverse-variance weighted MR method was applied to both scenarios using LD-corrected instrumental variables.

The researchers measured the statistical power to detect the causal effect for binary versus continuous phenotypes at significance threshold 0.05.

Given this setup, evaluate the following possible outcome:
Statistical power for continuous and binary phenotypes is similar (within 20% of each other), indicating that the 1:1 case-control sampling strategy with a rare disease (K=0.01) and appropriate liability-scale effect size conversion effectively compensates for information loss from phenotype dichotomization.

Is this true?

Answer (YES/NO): YES